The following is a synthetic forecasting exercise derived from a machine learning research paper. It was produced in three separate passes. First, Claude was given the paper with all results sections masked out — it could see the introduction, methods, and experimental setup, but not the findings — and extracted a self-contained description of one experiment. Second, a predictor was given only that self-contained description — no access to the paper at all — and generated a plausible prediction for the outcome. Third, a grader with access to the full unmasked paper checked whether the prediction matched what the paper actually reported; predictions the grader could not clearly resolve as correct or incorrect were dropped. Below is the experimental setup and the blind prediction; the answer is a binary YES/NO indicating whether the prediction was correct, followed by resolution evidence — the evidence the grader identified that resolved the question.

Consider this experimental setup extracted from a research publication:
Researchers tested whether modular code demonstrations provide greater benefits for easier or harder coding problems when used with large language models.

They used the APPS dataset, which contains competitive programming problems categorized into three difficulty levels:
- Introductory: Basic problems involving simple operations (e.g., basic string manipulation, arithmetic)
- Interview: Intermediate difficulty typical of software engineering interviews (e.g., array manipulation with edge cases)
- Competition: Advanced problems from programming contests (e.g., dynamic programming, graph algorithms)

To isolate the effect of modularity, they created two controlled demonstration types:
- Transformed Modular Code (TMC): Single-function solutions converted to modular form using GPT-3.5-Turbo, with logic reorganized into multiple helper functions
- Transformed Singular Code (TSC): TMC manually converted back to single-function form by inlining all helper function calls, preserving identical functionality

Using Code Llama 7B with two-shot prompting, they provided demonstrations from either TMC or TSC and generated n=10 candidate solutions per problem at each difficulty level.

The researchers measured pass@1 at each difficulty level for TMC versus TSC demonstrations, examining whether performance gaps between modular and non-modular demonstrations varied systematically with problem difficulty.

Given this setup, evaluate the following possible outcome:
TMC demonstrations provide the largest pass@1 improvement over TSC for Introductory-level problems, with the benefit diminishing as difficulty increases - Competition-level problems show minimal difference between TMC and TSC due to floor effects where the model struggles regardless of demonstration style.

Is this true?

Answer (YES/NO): NO